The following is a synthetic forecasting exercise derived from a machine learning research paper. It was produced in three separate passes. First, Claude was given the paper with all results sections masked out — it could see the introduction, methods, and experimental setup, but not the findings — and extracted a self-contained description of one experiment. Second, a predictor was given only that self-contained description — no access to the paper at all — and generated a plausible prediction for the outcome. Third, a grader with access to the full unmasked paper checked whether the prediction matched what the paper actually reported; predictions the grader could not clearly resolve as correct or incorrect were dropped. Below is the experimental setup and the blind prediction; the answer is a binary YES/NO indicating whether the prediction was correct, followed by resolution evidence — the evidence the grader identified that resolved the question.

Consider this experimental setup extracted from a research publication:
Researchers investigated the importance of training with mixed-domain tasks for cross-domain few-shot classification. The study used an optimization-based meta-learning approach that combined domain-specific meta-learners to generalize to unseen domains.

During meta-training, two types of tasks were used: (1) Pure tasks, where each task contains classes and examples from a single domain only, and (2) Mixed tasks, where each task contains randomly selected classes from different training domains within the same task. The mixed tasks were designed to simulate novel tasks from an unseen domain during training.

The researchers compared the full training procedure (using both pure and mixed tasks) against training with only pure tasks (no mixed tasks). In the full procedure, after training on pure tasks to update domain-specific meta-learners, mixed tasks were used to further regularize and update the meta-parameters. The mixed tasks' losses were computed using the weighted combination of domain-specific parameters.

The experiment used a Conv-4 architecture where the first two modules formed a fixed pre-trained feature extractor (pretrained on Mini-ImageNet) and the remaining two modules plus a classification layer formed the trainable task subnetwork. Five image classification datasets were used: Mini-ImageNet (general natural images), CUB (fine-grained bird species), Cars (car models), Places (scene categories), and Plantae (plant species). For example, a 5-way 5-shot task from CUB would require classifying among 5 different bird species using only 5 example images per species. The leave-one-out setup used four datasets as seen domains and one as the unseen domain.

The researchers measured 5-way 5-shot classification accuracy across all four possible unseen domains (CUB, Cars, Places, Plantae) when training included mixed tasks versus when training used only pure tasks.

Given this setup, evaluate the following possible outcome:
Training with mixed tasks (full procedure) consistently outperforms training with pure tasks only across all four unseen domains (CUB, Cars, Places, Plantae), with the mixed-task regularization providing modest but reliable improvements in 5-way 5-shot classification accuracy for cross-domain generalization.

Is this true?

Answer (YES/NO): NO